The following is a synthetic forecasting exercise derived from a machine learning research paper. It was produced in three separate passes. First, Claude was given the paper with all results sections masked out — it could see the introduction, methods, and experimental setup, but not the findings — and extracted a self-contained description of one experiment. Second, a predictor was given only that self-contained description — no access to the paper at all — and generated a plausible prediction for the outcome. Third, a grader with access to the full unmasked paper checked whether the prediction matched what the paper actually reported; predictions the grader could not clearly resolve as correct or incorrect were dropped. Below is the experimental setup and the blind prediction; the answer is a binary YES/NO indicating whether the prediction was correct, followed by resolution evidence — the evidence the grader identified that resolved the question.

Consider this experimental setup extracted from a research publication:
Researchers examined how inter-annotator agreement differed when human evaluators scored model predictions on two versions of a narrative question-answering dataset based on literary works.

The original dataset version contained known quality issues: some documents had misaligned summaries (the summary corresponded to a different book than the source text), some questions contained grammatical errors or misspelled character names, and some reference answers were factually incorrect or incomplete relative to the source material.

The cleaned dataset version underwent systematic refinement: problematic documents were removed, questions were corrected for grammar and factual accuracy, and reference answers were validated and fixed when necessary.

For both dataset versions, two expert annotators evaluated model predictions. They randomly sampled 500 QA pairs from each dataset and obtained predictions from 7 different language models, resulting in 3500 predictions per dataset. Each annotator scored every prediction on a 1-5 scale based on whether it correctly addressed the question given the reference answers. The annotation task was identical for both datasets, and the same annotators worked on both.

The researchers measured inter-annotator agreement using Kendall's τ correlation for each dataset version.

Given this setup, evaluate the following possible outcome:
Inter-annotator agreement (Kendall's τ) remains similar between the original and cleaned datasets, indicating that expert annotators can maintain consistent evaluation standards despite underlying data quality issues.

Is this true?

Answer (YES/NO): YES